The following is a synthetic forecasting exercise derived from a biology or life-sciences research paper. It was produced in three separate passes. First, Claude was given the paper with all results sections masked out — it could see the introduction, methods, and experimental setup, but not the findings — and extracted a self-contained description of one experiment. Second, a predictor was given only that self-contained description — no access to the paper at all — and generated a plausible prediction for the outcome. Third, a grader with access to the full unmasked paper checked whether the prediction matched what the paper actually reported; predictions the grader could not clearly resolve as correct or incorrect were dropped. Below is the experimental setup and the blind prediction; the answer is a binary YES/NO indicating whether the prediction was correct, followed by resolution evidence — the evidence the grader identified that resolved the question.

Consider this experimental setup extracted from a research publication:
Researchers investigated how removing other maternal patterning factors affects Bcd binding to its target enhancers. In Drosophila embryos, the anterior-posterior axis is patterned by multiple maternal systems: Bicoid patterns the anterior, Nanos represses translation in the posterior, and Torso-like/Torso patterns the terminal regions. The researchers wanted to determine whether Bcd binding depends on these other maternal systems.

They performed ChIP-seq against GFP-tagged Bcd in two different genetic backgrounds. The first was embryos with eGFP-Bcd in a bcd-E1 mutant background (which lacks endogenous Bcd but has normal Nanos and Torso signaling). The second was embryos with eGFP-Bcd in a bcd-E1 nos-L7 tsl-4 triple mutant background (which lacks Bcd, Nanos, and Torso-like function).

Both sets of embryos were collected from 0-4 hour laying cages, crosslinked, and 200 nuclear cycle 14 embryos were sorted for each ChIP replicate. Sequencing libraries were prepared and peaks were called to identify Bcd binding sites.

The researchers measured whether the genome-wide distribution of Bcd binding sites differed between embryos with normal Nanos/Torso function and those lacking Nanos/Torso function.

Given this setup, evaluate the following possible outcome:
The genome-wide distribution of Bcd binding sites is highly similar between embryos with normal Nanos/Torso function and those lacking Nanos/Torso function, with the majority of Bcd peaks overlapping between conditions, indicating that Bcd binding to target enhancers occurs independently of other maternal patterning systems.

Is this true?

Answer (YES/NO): YES